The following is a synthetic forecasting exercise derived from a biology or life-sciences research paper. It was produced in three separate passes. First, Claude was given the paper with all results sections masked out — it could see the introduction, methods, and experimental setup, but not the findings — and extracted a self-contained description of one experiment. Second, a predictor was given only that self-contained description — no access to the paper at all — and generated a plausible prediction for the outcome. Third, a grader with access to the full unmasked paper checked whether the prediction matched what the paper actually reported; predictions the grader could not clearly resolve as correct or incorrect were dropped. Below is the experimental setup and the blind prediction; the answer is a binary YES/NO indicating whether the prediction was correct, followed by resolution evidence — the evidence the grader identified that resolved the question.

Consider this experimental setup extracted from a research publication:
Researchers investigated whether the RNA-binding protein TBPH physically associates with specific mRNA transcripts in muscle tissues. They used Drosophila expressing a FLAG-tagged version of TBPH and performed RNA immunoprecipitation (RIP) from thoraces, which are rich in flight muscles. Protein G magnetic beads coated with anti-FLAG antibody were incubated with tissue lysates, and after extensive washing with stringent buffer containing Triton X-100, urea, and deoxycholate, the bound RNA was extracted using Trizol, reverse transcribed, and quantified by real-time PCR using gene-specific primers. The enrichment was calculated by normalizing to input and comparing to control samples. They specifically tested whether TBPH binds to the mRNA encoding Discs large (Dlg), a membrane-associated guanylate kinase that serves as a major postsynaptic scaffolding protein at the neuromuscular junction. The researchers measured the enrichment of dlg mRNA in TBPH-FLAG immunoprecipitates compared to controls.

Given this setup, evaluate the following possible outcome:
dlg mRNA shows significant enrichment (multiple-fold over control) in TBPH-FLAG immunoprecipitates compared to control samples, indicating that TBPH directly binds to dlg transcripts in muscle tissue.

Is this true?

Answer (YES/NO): YES